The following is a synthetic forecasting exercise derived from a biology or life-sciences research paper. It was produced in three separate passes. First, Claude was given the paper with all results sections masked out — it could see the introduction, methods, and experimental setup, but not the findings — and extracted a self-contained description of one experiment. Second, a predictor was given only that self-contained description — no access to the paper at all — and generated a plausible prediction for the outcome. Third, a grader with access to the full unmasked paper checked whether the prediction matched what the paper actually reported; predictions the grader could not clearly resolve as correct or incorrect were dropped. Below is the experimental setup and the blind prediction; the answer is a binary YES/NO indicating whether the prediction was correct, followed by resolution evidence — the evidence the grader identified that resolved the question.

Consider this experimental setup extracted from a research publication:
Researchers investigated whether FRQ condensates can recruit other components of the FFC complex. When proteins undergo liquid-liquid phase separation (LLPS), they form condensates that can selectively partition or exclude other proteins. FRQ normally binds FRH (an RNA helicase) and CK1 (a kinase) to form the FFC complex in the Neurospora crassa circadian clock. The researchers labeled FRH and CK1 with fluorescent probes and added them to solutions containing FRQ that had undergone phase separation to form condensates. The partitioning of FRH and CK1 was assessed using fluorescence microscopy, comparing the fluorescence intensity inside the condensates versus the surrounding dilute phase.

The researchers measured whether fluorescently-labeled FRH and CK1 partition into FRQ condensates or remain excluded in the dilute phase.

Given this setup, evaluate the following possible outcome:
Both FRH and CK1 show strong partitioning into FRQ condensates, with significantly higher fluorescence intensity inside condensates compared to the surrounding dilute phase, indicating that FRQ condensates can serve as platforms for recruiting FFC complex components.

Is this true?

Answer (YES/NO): YES